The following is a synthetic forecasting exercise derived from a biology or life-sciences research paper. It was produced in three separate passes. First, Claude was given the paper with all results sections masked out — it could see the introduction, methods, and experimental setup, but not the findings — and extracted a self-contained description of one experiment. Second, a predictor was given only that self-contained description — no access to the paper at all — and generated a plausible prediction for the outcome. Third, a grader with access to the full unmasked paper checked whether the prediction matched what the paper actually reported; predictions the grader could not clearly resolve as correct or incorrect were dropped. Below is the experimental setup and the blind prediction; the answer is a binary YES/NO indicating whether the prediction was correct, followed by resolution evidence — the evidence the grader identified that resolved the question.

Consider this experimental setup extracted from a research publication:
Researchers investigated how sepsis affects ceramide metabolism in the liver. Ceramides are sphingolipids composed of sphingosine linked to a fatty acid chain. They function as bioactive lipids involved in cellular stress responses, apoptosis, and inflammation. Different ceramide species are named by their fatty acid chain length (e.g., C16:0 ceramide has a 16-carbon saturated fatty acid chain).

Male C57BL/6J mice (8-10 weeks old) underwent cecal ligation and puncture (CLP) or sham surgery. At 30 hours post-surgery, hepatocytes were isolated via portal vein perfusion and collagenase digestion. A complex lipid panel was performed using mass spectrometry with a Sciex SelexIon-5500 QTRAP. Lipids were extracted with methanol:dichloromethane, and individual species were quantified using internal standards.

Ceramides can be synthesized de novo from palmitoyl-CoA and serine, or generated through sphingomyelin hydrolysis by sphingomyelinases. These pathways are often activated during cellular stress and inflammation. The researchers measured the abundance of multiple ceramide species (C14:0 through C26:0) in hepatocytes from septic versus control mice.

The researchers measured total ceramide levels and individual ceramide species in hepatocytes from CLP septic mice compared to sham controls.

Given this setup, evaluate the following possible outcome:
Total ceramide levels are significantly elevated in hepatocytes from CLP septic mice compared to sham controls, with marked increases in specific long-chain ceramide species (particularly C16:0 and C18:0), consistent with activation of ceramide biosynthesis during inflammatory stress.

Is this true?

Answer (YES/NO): NO